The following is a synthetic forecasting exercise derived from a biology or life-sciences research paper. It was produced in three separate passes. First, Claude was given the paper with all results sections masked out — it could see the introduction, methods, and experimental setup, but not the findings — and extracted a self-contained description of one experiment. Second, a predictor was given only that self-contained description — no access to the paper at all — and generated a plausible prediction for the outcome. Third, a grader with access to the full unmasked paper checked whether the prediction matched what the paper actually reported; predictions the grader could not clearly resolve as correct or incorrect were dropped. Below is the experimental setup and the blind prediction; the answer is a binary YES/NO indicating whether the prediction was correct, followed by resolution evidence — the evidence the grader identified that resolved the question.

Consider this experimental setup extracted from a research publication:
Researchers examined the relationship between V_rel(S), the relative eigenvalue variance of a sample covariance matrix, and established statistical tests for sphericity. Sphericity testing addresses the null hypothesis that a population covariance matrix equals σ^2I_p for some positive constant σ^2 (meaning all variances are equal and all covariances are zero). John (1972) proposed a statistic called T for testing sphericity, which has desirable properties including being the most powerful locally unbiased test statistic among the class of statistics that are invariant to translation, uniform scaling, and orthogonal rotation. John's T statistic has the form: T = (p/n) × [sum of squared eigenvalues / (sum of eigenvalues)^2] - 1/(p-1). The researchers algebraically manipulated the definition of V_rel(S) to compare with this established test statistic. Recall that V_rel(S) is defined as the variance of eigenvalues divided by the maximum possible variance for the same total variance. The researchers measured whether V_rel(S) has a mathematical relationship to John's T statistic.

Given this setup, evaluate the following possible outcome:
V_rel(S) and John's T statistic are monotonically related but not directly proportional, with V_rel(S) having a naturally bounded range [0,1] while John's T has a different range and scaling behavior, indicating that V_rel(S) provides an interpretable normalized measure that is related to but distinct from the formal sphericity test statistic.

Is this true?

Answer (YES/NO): NO